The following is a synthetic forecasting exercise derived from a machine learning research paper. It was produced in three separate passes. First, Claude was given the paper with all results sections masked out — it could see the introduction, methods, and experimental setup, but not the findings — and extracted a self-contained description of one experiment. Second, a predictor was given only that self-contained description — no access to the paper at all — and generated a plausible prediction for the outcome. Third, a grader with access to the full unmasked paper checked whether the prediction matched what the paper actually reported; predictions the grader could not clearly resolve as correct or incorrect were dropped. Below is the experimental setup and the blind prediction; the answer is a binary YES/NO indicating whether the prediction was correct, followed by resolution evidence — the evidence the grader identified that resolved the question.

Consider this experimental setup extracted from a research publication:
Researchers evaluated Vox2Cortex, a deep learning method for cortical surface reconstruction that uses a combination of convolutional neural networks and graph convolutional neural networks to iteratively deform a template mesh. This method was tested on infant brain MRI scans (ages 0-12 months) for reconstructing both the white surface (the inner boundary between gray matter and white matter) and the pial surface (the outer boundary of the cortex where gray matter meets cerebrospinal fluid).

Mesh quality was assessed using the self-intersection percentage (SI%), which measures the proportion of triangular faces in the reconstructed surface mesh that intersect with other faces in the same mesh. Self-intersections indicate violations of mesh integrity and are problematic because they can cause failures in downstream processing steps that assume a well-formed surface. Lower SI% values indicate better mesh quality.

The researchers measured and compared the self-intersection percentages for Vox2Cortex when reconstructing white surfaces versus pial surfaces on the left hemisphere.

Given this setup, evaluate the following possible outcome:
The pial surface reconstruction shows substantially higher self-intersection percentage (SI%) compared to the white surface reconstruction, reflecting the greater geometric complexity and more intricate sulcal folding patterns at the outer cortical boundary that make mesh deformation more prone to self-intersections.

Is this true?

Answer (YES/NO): NO